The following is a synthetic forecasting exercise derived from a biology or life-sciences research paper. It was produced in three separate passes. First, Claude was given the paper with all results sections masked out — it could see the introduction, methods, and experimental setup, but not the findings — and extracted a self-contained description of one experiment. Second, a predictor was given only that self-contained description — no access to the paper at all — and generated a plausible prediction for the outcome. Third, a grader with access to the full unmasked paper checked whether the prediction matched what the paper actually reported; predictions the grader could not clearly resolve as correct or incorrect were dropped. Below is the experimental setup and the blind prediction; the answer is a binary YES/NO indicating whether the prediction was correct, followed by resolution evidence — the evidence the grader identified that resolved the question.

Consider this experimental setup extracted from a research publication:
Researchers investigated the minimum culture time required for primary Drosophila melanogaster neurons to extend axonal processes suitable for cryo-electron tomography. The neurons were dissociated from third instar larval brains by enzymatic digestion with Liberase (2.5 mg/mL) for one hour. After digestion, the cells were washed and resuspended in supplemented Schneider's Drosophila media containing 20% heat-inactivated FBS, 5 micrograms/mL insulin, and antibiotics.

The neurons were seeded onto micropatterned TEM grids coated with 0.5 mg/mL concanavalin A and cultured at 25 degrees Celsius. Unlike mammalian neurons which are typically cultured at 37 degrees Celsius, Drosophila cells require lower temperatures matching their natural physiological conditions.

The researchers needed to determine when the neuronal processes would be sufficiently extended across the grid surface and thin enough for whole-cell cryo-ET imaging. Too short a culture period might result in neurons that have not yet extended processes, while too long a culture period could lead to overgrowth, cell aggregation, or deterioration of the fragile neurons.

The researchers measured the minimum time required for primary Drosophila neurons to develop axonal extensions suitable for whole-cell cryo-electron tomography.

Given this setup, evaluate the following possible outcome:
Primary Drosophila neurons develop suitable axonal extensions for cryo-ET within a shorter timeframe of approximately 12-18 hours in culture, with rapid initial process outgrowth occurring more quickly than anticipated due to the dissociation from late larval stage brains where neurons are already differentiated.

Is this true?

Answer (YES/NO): NO